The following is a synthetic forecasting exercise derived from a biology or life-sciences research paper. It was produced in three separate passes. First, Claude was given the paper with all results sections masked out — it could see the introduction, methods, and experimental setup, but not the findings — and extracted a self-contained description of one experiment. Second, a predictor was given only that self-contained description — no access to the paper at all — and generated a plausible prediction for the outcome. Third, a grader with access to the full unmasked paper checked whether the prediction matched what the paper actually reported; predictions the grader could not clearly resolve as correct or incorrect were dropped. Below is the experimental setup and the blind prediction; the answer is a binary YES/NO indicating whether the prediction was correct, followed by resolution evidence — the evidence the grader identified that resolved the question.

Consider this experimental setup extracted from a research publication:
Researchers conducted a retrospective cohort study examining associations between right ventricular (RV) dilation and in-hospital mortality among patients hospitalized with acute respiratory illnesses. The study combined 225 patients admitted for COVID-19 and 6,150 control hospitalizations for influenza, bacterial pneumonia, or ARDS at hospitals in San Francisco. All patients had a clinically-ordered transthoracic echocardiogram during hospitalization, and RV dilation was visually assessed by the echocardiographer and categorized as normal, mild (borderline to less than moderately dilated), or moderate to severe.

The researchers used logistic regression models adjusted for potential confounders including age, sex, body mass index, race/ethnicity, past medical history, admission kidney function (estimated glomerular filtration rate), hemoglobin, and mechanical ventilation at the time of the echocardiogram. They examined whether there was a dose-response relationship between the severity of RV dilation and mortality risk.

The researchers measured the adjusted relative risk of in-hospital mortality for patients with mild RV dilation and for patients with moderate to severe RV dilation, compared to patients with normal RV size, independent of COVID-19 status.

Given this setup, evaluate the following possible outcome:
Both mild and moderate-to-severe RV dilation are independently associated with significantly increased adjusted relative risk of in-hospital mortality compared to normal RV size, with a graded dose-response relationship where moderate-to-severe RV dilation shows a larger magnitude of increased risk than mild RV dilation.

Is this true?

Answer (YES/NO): YES